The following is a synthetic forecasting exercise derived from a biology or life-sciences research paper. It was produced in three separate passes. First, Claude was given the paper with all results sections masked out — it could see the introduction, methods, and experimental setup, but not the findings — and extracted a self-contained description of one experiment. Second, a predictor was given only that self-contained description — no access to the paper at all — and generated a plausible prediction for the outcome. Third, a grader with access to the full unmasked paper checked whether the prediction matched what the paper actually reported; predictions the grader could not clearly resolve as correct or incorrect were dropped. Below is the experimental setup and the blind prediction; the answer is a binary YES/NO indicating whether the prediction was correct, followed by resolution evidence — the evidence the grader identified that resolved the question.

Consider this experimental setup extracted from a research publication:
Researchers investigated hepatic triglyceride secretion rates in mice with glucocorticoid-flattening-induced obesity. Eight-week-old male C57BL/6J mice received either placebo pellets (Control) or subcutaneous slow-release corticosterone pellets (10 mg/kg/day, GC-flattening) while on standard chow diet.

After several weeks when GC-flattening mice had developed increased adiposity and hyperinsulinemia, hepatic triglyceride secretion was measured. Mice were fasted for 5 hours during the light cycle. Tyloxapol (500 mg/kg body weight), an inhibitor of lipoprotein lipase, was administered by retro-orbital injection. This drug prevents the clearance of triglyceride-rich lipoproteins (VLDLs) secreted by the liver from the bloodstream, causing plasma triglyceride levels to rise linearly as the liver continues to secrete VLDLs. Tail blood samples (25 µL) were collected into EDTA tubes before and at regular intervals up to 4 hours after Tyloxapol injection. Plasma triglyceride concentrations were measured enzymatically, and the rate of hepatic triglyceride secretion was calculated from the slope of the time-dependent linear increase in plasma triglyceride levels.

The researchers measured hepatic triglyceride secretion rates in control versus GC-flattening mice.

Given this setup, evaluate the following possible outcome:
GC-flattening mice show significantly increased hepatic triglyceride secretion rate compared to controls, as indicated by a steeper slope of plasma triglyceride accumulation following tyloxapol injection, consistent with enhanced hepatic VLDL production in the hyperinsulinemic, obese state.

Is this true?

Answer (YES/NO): NO